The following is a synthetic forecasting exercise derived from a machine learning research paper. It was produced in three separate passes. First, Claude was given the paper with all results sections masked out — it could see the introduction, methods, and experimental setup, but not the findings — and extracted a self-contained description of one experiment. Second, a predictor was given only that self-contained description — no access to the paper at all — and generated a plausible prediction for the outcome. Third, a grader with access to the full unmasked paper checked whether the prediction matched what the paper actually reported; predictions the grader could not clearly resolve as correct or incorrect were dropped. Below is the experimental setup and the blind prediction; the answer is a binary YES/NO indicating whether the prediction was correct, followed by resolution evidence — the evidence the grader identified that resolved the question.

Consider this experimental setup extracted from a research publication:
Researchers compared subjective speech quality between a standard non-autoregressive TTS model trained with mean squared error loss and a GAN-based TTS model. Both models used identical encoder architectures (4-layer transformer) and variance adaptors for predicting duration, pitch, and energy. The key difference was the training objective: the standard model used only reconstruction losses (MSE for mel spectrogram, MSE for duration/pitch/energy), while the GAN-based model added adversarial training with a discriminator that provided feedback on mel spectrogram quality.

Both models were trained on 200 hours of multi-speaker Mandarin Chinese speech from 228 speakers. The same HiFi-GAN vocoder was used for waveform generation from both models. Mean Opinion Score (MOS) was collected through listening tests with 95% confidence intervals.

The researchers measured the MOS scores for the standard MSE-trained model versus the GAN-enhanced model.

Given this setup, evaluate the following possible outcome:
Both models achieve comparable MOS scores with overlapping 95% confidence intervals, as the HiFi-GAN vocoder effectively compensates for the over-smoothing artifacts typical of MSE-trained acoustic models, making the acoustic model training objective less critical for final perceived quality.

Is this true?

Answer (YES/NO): YES